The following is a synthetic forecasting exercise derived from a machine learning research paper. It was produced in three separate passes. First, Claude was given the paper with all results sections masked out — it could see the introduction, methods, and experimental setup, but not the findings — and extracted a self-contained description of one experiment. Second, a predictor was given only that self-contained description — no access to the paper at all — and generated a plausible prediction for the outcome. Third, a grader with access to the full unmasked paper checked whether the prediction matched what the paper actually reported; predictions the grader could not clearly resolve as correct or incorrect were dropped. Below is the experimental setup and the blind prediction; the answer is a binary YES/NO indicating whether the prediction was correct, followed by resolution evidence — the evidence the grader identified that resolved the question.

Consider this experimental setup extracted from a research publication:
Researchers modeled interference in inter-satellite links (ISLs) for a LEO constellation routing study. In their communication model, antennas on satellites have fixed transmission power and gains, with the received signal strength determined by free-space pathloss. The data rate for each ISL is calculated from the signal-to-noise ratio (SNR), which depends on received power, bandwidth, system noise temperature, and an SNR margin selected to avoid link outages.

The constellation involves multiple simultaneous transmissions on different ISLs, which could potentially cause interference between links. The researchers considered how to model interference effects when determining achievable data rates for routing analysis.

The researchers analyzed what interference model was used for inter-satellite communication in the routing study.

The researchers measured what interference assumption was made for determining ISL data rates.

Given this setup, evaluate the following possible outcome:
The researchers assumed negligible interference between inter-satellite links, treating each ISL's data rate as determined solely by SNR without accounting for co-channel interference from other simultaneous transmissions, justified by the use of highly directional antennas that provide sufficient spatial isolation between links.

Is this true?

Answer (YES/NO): YES